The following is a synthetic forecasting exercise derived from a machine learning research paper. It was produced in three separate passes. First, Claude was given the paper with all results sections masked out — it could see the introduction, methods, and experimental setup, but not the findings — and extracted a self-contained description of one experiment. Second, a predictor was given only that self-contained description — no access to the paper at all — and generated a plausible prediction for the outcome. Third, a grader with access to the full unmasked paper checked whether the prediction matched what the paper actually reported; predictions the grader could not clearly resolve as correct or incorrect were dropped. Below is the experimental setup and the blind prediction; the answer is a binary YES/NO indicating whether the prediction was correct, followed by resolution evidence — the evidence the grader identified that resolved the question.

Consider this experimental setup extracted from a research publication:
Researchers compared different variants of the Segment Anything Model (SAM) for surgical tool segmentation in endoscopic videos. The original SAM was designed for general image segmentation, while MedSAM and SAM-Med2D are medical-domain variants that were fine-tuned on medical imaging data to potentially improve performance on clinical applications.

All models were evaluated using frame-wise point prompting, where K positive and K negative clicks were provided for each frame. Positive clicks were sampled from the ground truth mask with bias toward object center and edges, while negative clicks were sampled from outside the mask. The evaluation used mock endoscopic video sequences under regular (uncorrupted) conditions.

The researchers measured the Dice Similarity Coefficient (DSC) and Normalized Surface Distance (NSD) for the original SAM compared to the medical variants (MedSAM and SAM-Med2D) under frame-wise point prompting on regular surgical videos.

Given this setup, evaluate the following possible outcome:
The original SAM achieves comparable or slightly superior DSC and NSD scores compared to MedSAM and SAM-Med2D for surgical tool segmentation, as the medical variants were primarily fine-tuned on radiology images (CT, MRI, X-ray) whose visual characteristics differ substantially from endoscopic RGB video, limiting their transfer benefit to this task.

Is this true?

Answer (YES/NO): NO